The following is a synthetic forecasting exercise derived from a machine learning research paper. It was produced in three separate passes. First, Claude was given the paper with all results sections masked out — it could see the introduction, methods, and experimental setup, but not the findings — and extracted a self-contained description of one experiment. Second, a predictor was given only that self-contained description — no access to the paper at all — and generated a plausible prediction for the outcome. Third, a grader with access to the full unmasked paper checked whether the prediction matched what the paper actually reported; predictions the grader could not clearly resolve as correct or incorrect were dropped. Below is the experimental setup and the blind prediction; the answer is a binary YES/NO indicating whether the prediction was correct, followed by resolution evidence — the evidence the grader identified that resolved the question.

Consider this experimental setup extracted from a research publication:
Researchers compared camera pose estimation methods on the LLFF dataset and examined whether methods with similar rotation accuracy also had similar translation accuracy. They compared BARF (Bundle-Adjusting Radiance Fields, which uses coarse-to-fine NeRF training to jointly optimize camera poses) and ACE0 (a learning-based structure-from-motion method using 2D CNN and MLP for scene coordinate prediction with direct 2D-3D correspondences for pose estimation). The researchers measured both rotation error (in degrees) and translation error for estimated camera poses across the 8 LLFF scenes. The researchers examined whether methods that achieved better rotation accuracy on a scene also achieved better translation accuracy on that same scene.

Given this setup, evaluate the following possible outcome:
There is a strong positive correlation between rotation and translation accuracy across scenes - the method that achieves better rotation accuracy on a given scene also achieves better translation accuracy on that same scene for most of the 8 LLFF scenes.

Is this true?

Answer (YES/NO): NO